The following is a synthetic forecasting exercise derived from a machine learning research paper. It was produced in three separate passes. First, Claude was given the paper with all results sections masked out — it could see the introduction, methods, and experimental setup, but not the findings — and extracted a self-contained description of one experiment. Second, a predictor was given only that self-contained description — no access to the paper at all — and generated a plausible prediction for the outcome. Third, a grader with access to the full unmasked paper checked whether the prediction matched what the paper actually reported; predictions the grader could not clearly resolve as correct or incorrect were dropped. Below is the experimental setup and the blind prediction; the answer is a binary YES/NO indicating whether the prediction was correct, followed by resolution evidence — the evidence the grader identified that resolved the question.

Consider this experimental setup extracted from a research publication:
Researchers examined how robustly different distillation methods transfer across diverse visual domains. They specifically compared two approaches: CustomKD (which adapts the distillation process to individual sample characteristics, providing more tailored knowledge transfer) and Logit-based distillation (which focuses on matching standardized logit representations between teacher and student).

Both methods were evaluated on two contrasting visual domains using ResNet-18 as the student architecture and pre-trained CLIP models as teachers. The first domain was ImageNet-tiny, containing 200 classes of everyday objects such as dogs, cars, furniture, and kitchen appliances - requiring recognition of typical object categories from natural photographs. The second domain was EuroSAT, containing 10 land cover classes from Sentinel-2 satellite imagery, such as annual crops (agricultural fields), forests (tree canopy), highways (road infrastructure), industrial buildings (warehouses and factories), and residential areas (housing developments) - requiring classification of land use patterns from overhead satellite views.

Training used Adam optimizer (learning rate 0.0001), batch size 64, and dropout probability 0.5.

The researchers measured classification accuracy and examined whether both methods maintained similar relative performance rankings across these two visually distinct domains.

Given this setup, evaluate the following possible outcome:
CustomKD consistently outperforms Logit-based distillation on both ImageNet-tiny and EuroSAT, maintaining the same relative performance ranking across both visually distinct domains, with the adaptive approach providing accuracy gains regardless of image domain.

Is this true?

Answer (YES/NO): NO